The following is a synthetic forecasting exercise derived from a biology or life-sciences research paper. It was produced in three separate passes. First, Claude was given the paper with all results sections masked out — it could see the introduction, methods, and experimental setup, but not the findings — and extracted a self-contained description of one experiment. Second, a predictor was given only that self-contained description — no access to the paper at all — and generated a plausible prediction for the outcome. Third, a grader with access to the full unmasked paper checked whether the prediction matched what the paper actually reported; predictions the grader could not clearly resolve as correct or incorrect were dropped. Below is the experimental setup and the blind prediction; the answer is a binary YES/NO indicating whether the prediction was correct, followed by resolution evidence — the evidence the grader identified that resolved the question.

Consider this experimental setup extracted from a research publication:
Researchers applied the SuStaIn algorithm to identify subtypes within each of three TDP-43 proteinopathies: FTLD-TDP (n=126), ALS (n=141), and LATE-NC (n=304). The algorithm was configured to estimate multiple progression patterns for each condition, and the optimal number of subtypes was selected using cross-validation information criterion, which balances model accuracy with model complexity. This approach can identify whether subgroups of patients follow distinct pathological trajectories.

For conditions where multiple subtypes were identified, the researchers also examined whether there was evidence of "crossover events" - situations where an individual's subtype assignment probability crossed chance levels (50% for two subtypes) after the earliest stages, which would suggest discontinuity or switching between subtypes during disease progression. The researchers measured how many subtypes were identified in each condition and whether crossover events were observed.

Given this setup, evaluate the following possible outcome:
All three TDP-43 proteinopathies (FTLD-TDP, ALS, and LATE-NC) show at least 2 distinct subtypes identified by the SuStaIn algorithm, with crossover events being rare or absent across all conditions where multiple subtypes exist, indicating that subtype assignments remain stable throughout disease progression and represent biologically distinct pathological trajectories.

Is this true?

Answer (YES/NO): NO